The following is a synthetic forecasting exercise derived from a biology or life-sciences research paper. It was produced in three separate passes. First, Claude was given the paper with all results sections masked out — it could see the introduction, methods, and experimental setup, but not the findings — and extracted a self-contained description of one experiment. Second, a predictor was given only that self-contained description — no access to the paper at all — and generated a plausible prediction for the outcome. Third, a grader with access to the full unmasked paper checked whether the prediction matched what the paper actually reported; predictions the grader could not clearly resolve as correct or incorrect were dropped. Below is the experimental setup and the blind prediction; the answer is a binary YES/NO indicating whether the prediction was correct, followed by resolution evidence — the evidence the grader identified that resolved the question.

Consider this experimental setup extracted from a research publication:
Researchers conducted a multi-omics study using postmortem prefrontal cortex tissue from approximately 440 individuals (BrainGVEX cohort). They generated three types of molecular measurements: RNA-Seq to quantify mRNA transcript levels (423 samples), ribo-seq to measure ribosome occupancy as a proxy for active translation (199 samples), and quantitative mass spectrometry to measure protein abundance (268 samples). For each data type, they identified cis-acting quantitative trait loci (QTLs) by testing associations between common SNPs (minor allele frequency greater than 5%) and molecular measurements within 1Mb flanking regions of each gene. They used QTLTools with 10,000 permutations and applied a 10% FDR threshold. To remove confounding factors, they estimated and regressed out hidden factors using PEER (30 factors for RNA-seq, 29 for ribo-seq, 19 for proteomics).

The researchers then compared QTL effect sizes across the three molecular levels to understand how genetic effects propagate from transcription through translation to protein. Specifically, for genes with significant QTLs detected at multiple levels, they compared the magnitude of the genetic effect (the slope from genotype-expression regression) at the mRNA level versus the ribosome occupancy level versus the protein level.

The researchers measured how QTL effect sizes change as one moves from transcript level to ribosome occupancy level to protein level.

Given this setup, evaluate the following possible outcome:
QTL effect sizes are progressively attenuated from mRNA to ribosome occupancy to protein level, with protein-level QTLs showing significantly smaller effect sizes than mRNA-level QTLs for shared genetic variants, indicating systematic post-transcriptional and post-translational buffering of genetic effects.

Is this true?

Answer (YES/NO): YES